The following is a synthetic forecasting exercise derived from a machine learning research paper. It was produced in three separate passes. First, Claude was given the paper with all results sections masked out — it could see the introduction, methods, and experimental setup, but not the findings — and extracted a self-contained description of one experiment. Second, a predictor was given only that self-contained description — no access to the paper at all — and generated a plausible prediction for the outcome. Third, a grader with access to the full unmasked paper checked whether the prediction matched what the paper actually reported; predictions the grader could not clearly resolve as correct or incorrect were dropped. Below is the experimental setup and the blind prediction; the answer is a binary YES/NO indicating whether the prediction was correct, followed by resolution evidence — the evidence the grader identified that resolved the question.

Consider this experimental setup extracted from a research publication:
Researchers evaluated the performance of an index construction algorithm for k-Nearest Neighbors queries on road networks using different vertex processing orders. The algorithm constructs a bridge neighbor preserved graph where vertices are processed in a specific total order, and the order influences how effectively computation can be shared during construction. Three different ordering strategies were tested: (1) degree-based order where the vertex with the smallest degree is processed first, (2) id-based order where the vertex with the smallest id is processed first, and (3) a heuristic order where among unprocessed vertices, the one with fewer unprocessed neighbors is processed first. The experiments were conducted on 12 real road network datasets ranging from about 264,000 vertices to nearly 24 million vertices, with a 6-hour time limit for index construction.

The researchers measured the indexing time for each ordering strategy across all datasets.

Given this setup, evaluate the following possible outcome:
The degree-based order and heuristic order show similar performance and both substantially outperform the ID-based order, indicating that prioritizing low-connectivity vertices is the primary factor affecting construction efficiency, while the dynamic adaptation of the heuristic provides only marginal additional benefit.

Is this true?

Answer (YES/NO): NO